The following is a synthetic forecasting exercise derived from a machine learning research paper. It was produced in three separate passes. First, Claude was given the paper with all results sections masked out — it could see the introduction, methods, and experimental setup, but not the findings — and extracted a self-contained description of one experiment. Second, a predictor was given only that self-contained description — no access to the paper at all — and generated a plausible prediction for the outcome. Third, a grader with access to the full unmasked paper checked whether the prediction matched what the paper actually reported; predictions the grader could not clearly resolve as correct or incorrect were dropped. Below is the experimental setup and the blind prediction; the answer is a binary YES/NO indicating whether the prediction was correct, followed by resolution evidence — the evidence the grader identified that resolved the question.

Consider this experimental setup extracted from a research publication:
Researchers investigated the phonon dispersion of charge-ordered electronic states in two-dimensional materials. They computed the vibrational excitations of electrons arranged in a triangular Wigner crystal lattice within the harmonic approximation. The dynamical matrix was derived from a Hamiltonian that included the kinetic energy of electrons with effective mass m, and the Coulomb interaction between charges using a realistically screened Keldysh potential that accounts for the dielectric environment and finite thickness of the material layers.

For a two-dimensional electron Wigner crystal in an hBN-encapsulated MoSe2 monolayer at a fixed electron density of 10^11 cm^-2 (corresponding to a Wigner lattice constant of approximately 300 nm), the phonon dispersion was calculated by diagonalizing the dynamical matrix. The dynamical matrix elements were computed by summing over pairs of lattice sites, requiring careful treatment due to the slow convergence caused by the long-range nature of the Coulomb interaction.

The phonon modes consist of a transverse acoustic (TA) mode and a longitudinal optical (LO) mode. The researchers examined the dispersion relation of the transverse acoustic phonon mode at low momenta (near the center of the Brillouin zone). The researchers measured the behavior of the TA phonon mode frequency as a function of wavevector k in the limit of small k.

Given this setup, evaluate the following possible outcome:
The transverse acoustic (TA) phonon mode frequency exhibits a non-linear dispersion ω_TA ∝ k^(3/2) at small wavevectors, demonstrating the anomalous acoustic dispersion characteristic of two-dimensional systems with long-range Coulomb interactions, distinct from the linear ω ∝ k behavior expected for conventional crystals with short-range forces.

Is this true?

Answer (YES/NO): NO